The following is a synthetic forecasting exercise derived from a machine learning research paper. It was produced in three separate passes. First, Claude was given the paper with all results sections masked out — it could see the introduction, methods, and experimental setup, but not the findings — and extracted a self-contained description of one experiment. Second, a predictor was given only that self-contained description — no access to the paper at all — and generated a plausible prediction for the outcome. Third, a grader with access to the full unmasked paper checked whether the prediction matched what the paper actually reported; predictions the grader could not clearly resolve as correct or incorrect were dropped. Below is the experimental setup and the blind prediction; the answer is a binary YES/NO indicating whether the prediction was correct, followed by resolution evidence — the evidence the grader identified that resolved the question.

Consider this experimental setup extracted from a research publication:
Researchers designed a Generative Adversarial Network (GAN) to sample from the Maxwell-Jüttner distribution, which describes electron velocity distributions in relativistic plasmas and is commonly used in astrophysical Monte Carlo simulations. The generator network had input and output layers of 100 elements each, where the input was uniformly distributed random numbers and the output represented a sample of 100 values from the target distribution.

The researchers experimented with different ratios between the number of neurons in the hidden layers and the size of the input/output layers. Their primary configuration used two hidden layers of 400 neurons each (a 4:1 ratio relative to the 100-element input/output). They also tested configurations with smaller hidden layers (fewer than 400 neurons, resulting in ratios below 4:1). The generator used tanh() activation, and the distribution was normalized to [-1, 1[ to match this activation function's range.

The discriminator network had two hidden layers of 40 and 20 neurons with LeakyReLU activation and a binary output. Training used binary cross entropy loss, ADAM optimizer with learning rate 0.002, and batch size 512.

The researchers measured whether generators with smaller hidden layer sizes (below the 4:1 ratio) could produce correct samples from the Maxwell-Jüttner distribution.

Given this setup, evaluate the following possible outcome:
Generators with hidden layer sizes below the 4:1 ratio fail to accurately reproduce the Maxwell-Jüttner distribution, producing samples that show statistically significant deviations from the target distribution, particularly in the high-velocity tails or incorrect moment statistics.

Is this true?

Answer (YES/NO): NO